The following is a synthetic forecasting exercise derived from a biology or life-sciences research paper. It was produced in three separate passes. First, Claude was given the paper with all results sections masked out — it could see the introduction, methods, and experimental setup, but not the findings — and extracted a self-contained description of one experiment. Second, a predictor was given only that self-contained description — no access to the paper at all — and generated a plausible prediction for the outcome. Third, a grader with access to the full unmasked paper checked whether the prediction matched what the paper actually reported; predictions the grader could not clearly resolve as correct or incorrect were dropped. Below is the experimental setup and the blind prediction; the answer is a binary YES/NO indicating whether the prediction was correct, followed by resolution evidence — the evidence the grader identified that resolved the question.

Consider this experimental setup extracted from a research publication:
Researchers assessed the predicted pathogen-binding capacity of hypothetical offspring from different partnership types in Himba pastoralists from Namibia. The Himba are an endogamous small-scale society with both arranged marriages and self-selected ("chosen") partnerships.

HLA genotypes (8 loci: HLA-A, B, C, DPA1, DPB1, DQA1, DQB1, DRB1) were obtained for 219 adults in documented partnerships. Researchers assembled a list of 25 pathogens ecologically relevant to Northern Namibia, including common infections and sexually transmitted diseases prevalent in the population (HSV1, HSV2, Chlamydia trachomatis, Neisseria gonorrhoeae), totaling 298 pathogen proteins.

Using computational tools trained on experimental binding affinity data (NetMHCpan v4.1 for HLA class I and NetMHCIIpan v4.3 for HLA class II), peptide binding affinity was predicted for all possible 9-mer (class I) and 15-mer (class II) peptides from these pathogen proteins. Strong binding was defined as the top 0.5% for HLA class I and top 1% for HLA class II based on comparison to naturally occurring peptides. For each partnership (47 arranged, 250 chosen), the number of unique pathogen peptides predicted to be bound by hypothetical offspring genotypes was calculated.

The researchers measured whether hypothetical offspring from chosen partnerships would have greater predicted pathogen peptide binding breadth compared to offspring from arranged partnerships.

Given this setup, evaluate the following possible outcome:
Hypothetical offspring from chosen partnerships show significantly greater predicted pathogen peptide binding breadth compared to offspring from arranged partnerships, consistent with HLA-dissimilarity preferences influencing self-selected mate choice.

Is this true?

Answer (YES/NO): NO